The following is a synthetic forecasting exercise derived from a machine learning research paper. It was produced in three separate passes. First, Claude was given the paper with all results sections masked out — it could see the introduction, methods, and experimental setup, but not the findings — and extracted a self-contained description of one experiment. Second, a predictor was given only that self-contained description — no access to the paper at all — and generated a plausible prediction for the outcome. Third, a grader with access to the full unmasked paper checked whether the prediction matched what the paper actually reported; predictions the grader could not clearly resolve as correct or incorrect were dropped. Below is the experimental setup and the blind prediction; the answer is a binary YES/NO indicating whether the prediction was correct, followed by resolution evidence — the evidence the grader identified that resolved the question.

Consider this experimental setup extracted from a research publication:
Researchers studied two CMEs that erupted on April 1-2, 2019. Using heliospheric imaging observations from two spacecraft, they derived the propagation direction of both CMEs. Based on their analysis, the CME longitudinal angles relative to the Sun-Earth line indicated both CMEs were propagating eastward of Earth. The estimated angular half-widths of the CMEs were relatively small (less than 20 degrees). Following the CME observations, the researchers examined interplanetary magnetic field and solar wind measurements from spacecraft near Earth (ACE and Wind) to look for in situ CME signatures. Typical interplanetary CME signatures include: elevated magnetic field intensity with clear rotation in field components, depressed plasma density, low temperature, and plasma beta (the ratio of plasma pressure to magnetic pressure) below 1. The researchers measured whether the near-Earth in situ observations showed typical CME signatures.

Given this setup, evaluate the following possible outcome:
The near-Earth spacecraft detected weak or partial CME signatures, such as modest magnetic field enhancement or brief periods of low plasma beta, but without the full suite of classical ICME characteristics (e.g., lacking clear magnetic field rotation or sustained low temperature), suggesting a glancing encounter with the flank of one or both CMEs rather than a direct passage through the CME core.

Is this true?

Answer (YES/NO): NO